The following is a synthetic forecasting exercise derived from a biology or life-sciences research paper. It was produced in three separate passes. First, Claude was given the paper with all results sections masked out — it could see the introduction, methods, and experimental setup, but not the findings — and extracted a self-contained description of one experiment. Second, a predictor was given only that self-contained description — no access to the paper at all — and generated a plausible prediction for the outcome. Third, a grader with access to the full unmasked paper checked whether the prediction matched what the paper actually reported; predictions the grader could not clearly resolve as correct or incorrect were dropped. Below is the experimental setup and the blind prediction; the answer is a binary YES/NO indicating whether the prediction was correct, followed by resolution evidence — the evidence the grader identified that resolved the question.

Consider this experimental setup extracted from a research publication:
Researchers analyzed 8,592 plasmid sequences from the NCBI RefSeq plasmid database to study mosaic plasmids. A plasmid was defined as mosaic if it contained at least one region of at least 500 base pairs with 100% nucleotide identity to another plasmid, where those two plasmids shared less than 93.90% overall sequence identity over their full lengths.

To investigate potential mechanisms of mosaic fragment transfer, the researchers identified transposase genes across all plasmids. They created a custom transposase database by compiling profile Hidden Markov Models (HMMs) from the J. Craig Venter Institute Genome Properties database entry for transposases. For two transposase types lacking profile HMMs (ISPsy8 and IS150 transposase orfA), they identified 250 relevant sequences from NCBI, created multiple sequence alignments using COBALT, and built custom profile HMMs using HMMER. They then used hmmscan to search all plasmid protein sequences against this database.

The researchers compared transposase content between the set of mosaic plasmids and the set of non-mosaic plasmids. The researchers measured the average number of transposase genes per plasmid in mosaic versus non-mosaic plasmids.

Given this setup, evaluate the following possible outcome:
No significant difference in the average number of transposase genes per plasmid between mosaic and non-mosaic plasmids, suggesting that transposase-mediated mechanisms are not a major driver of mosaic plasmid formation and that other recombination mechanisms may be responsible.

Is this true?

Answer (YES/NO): NO